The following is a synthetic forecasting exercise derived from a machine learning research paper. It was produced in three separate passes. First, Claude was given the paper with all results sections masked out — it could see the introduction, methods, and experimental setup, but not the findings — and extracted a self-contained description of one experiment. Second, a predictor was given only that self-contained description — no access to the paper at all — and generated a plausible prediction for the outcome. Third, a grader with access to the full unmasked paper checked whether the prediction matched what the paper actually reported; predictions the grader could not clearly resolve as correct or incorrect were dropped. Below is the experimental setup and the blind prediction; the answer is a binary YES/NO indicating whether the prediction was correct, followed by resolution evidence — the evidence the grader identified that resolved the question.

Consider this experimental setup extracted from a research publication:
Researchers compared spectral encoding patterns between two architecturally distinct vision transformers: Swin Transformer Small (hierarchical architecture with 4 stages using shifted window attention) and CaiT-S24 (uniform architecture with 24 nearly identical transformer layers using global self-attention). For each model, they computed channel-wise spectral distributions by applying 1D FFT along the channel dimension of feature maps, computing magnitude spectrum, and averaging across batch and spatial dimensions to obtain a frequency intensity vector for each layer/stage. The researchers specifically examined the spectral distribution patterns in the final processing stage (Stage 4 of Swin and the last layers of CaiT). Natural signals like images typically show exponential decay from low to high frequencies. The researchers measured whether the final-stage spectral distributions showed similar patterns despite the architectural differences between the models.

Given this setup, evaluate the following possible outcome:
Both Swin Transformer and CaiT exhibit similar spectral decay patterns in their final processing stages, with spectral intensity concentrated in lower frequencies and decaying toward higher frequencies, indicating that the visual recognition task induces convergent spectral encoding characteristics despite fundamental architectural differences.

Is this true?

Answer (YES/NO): NO